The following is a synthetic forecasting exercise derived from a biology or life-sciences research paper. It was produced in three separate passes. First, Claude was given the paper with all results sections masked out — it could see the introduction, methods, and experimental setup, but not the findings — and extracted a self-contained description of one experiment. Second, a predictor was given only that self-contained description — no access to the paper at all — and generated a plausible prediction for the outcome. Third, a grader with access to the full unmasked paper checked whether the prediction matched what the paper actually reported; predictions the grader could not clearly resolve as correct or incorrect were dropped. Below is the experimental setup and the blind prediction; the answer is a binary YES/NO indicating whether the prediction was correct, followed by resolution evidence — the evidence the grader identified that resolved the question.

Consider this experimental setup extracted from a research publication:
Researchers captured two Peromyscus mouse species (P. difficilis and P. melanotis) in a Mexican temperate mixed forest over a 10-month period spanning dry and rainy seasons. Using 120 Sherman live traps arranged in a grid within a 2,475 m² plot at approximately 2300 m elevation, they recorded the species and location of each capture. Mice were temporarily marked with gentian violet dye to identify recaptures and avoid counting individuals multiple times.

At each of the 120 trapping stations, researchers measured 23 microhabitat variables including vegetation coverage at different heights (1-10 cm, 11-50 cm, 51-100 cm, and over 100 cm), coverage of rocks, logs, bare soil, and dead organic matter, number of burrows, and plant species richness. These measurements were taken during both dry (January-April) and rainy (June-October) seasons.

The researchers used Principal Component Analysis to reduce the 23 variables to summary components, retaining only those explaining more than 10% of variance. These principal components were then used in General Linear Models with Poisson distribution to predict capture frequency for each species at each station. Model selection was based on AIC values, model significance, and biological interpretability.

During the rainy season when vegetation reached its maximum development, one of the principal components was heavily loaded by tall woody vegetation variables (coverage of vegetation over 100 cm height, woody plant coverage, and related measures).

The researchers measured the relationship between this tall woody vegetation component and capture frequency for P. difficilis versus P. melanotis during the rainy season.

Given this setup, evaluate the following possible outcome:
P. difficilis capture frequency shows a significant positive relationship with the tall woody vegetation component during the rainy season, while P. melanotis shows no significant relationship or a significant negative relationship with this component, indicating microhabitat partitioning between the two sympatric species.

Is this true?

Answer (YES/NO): YES